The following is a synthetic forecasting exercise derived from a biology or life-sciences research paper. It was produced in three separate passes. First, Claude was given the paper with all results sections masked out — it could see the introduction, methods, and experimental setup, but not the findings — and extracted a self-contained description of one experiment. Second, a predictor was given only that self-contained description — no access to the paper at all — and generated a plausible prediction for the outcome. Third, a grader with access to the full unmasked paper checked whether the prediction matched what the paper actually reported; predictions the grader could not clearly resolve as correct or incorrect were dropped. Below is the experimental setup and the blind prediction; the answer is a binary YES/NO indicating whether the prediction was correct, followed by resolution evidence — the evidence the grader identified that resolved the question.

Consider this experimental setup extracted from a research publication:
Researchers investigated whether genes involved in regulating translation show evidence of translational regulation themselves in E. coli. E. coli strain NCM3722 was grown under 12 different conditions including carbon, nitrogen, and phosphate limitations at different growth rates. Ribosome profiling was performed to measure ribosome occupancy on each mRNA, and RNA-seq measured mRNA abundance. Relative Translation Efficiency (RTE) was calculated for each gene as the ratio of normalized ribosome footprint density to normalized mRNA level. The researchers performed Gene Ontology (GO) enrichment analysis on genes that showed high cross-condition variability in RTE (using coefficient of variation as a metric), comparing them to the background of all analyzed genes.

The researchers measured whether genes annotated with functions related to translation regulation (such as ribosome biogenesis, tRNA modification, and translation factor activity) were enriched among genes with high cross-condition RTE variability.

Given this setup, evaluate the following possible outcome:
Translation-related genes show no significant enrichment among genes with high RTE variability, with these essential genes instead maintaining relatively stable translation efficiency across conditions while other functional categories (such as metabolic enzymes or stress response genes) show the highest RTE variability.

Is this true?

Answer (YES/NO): NO